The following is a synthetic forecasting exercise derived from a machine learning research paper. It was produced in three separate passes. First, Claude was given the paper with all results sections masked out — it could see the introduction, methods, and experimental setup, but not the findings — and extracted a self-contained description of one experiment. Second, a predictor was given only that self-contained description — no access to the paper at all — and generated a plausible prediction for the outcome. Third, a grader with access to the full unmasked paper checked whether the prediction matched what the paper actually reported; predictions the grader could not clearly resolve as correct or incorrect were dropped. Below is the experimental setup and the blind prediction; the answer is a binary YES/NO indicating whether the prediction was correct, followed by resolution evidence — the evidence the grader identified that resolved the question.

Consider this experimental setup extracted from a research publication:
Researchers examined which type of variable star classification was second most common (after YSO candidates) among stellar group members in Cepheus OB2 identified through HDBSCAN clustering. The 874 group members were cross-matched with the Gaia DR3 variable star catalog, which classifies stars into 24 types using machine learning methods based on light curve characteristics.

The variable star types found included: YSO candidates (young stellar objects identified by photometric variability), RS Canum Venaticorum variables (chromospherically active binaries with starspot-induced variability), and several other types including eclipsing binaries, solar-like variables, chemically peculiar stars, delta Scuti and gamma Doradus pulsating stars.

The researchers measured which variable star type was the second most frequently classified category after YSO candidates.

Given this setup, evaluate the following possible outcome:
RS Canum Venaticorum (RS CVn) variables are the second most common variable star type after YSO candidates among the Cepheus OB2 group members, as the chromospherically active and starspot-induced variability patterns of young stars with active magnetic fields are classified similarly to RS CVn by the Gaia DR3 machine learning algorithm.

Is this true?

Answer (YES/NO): YES